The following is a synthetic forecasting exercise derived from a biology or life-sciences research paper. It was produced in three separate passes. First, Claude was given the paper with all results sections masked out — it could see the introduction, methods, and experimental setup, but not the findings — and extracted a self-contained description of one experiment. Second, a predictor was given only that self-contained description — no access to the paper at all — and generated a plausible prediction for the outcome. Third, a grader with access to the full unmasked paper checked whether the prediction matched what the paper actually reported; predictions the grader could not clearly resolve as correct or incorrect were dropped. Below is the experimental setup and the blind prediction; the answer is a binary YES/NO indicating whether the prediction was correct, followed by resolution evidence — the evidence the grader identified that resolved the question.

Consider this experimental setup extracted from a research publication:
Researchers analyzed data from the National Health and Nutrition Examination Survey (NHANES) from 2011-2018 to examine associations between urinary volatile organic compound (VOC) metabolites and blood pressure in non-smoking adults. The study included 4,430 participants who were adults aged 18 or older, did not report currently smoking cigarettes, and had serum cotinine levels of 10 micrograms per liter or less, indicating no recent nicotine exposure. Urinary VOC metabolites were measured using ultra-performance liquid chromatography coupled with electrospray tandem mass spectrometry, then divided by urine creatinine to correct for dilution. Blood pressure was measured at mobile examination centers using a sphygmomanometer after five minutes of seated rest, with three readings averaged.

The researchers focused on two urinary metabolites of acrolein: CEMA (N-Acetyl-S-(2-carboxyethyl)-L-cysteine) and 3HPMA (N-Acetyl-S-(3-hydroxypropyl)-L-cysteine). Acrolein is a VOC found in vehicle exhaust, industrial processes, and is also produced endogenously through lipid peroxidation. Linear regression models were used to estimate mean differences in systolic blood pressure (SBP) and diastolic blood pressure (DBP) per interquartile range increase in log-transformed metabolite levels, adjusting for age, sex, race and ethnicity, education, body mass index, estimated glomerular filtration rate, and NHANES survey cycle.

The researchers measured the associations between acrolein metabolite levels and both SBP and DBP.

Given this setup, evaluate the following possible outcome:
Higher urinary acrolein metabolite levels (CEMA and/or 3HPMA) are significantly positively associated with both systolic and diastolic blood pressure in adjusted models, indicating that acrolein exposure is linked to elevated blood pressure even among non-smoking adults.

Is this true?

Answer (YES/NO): NO